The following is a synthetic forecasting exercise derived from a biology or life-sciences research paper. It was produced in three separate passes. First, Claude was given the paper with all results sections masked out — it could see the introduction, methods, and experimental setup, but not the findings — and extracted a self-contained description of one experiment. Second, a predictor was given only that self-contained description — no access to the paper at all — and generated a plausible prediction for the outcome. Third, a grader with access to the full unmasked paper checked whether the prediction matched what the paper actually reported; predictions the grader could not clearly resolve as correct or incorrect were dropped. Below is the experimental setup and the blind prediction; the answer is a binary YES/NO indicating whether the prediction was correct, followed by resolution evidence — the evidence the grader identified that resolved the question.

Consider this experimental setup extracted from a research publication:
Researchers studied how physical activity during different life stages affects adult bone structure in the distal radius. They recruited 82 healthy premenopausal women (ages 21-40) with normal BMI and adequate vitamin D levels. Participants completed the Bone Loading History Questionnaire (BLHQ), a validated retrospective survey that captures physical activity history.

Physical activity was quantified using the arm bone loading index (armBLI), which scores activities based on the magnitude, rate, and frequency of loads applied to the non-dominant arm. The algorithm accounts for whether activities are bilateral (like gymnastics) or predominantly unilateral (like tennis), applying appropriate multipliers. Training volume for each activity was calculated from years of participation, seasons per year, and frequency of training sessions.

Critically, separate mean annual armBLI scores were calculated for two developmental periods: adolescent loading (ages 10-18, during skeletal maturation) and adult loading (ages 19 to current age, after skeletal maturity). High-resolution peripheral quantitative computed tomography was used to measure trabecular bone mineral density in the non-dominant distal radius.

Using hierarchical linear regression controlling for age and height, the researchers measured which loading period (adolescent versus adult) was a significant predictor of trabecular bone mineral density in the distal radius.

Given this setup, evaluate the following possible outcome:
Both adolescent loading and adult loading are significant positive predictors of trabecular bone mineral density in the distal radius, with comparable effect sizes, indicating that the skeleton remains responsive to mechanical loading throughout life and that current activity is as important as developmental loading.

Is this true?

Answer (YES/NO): NO